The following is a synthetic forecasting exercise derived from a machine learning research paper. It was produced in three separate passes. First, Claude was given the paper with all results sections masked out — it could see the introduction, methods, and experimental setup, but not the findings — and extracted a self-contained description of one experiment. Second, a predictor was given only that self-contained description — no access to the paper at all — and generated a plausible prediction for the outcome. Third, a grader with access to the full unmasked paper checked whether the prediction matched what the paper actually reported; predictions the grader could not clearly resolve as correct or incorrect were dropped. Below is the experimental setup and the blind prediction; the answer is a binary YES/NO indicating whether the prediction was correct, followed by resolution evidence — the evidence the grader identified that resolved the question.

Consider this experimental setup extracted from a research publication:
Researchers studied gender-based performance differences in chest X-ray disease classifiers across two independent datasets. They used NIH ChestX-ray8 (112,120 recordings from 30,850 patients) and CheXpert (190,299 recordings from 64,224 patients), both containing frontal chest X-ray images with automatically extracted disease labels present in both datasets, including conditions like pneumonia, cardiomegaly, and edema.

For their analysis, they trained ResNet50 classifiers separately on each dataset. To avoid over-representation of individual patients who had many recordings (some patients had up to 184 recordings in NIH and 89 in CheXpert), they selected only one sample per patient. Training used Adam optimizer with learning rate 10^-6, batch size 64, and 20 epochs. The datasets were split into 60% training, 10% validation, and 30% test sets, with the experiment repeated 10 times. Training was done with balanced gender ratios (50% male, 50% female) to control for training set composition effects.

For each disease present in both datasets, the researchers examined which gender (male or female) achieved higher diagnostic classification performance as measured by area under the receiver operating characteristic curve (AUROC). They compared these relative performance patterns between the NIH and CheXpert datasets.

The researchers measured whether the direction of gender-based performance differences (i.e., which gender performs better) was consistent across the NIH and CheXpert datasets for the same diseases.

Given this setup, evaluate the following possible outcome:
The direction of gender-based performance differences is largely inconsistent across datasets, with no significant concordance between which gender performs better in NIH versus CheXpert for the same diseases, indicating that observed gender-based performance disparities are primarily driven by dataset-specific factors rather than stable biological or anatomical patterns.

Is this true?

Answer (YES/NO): YES